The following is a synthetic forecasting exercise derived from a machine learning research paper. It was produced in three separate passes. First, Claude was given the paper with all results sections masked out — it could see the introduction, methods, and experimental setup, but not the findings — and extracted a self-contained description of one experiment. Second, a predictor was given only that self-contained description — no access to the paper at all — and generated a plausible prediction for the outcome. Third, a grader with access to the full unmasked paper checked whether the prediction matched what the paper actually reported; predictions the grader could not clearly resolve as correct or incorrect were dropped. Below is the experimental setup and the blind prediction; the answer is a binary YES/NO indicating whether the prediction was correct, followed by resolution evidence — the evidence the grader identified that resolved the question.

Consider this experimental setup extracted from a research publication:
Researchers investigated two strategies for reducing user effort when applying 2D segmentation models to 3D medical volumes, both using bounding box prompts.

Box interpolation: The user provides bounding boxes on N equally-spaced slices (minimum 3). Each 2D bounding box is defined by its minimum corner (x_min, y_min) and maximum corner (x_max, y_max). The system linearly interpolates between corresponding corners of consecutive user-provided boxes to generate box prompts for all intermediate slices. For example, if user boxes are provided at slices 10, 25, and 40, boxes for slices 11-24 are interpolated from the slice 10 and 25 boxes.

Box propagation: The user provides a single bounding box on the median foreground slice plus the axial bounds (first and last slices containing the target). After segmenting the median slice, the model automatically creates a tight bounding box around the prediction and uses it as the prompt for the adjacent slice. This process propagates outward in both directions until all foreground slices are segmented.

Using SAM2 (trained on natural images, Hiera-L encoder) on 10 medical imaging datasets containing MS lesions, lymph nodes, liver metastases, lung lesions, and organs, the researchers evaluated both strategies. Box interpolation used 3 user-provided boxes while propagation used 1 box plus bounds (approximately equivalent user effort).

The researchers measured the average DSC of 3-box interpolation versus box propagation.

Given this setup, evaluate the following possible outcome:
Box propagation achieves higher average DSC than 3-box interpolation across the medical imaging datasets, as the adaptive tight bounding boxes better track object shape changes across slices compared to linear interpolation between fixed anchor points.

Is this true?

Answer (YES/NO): NO